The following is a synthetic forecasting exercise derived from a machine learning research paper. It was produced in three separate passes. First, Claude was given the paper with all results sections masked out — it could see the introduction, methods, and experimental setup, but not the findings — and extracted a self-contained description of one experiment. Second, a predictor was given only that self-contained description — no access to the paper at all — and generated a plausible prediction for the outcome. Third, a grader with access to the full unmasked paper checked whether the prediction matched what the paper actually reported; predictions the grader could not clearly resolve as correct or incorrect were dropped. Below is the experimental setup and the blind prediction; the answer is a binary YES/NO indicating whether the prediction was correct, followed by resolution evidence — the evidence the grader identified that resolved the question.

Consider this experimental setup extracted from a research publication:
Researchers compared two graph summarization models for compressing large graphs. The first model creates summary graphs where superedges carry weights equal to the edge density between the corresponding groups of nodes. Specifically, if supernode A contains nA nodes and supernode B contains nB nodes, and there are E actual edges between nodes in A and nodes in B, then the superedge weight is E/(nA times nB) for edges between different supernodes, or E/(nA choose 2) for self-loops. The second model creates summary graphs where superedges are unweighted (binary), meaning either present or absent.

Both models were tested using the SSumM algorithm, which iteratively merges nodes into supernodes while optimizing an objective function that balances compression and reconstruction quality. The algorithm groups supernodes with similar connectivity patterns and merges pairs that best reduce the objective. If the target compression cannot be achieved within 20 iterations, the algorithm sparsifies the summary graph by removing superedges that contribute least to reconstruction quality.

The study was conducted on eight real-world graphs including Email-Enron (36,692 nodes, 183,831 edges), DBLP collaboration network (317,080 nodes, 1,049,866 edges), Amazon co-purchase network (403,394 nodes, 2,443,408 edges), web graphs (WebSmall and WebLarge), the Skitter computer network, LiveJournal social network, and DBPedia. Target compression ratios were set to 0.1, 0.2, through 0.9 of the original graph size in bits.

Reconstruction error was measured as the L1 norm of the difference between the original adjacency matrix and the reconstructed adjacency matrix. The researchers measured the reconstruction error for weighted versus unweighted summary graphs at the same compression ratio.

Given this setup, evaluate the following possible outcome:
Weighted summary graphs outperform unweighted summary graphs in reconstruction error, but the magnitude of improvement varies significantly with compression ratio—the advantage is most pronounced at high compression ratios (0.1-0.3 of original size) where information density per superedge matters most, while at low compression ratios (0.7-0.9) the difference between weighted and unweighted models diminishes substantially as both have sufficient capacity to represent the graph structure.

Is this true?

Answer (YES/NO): NO